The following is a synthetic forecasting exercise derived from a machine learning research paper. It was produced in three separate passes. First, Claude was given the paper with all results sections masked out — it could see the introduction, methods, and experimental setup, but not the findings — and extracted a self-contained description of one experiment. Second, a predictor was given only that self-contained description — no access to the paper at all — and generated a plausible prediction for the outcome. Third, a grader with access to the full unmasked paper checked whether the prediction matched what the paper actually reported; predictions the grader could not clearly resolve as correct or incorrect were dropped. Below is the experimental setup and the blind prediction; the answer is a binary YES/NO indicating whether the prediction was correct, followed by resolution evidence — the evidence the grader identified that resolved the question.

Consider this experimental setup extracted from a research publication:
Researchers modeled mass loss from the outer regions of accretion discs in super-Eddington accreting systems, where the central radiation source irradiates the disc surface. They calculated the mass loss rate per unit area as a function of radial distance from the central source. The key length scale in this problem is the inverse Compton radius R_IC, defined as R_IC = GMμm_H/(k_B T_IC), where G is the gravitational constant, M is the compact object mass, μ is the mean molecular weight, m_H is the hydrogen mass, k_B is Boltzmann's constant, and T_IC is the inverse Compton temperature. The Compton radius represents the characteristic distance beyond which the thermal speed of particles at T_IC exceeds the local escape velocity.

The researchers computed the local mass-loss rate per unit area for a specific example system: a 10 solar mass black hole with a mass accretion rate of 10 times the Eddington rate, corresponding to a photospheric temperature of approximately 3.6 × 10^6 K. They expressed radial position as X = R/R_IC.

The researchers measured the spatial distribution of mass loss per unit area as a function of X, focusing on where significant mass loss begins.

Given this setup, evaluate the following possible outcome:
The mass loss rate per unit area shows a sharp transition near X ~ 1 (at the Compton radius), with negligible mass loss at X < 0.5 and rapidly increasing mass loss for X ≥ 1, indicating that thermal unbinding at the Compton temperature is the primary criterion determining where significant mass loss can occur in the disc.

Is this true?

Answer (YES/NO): NO